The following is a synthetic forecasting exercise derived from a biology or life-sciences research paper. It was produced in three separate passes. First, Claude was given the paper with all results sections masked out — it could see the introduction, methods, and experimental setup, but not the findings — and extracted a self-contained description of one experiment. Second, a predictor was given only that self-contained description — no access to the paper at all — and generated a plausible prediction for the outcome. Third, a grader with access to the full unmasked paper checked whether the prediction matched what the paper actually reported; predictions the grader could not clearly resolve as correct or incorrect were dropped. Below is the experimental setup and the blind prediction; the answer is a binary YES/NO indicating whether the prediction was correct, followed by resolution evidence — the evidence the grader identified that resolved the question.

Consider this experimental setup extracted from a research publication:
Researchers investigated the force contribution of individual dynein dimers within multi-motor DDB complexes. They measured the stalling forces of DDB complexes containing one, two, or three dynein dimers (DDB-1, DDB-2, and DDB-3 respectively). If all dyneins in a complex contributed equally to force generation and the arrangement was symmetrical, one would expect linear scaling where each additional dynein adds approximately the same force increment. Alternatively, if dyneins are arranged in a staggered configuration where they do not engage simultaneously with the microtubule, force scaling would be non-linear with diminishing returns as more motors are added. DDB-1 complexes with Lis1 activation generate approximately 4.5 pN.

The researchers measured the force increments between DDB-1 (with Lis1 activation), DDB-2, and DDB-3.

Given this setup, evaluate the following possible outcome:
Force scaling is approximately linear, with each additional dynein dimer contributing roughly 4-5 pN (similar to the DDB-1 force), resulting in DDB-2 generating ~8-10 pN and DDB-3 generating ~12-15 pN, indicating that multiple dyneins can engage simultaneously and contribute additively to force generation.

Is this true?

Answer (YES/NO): NO